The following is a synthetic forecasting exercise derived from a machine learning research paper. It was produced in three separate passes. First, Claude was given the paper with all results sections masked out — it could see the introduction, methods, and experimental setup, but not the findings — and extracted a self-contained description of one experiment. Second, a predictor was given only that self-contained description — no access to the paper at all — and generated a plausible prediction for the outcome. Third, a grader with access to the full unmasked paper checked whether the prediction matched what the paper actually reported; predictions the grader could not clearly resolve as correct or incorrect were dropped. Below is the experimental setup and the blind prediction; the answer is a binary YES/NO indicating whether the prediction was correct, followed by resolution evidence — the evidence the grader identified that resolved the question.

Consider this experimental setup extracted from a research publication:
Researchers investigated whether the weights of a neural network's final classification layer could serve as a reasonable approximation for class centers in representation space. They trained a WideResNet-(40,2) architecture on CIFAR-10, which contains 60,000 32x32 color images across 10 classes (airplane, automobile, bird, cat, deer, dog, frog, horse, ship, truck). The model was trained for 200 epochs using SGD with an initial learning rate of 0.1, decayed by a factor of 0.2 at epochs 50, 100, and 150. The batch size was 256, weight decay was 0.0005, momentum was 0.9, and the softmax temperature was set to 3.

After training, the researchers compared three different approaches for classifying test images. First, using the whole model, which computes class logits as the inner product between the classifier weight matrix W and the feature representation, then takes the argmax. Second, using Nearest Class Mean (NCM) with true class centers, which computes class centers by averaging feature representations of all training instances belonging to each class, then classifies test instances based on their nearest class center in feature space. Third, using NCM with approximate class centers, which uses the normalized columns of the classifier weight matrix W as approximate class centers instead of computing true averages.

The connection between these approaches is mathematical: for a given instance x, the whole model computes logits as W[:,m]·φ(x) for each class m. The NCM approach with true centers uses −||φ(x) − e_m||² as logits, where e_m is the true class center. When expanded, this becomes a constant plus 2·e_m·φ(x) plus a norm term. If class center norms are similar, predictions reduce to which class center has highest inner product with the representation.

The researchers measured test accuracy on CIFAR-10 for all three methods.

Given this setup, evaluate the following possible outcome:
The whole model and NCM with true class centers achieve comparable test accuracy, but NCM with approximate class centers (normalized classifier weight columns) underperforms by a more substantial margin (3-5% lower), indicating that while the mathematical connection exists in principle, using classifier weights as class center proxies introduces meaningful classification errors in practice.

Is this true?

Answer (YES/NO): NO